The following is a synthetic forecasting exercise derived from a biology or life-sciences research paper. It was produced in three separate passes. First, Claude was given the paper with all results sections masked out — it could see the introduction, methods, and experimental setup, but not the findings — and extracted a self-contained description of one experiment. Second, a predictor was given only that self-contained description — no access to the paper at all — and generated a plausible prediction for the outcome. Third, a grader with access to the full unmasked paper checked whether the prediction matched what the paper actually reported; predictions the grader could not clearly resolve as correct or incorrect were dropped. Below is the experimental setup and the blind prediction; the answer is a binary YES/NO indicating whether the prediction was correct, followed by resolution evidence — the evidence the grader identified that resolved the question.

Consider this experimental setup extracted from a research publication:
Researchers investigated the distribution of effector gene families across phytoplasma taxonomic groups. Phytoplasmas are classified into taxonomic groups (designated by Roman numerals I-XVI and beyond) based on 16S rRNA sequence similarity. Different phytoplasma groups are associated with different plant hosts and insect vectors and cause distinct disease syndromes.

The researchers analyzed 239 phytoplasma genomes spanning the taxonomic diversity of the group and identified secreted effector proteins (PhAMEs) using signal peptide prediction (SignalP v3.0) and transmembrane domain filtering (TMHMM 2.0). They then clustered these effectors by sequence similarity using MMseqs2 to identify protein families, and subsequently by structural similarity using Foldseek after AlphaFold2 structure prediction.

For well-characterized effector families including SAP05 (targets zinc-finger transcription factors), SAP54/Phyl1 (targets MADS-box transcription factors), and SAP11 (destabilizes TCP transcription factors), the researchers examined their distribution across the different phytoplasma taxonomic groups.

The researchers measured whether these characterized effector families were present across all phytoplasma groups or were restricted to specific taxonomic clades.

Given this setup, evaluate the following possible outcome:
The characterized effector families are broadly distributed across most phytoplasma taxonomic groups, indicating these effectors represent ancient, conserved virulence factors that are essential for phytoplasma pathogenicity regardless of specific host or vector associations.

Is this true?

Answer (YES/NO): NO